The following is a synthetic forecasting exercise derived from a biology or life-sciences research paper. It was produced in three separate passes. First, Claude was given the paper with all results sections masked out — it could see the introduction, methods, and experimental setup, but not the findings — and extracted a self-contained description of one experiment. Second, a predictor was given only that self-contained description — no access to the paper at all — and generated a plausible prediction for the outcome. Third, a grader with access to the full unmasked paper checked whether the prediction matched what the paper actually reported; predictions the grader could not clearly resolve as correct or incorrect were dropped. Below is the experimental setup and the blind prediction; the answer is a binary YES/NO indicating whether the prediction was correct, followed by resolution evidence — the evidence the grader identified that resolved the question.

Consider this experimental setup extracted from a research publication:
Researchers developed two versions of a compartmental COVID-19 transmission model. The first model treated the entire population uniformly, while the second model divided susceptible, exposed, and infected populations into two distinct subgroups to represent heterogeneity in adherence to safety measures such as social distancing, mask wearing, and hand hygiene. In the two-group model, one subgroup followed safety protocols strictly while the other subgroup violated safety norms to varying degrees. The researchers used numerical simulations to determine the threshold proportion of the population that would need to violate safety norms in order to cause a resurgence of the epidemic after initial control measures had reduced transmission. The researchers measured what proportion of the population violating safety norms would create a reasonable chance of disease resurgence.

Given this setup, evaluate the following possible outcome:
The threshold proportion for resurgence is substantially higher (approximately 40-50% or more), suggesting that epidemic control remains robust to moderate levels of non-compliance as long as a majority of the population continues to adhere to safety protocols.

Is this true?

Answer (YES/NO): NO